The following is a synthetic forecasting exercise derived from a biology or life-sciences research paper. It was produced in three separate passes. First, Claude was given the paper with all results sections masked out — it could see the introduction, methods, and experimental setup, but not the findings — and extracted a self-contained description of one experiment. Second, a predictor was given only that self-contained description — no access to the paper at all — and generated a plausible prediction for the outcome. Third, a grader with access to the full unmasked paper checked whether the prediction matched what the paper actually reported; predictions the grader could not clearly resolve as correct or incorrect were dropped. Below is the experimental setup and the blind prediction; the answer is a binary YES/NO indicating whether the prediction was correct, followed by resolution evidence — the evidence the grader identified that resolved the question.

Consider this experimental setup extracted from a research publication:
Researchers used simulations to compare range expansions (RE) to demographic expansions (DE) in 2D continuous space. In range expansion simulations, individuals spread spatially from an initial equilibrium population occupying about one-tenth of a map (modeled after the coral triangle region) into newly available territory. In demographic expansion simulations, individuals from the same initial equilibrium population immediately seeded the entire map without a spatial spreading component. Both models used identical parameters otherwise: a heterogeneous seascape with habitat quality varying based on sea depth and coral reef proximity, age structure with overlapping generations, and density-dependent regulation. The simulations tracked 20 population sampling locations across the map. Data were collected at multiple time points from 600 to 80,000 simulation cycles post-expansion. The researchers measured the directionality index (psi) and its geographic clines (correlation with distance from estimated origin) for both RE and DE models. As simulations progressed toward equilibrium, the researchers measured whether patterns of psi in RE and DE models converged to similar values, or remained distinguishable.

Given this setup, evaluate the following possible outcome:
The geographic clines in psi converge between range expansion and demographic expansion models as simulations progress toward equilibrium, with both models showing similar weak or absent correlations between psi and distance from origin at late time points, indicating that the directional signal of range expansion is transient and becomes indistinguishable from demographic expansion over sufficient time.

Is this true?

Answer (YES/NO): YES